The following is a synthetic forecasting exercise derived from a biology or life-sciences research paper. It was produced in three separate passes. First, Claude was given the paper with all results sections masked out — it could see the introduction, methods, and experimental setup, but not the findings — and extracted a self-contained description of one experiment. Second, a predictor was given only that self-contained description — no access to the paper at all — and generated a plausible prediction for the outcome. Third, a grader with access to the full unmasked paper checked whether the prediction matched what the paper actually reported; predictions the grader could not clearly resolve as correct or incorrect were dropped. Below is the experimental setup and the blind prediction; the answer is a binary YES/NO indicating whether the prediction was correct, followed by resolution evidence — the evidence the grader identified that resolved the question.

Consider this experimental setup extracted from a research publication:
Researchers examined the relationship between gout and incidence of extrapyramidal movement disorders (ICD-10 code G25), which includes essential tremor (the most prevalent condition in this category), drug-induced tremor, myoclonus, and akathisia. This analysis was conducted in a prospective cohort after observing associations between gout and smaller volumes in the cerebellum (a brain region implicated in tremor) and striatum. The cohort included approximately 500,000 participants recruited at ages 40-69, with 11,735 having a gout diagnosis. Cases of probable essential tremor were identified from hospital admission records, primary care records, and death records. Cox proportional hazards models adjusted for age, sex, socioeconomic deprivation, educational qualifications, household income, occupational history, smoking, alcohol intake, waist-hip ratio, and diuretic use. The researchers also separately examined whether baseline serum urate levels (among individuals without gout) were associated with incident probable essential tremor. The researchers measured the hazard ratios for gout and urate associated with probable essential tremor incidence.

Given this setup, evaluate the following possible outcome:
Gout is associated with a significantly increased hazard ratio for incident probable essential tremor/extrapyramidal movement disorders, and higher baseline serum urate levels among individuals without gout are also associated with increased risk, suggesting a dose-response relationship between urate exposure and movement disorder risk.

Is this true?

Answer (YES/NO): NO